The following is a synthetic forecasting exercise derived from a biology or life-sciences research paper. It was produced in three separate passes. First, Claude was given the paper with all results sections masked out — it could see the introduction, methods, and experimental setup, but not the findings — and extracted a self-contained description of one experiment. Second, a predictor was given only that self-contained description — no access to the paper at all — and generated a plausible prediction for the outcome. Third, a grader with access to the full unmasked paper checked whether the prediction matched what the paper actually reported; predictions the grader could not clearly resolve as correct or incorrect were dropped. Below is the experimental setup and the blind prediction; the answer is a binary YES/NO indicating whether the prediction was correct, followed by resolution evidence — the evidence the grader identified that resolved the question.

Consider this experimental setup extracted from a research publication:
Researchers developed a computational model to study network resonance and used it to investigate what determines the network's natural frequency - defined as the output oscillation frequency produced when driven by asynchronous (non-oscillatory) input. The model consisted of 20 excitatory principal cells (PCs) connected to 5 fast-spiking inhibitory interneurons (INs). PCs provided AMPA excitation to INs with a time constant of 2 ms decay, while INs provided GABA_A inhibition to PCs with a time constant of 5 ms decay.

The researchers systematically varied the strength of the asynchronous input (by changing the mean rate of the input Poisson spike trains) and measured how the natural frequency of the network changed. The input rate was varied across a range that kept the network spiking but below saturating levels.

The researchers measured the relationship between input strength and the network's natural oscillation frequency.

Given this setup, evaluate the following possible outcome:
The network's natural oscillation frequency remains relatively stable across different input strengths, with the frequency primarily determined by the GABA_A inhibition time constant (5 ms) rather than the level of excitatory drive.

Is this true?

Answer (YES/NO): NO